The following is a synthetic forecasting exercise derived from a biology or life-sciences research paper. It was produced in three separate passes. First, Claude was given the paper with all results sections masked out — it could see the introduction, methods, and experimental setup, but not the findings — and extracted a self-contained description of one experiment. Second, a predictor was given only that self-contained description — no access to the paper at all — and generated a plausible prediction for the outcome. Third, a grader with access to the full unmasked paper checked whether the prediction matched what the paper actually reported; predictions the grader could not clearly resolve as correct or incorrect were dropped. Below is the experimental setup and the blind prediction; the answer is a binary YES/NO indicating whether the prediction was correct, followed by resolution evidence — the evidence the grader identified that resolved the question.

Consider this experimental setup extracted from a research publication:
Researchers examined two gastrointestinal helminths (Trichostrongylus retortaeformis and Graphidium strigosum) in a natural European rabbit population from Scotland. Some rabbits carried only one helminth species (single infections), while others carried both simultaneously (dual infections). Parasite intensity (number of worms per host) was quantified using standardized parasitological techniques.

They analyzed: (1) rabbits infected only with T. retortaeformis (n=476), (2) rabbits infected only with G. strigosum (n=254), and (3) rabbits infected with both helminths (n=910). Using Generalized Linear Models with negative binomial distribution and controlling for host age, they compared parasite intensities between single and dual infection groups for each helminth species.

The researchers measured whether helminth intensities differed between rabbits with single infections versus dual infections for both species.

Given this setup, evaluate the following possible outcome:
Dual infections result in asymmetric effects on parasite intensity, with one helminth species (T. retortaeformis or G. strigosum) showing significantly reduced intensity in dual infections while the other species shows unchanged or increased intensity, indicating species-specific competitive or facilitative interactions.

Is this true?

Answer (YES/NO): NO